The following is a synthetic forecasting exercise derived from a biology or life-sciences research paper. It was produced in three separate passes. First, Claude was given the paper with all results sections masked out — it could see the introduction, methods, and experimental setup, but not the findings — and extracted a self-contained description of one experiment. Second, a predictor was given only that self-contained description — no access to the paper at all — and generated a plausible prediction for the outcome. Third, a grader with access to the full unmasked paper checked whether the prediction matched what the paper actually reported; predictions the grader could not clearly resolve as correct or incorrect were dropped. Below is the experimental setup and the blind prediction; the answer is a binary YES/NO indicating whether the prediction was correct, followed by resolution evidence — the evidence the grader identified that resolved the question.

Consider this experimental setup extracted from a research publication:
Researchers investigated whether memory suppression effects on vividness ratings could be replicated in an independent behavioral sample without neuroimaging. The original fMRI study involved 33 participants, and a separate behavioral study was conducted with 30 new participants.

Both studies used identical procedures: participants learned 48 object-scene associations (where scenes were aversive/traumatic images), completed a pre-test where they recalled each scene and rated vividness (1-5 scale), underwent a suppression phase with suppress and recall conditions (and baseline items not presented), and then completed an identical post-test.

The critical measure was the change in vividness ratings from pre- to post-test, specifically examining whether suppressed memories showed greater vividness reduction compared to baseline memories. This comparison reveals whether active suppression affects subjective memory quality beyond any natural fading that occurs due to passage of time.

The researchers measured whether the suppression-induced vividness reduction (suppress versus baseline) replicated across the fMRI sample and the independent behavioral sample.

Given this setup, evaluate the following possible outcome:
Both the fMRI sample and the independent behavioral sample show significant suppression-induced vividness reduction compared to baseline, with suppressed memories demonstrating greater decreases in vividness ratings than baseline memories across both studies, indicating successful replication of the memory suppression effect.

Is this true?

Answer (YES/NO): YES